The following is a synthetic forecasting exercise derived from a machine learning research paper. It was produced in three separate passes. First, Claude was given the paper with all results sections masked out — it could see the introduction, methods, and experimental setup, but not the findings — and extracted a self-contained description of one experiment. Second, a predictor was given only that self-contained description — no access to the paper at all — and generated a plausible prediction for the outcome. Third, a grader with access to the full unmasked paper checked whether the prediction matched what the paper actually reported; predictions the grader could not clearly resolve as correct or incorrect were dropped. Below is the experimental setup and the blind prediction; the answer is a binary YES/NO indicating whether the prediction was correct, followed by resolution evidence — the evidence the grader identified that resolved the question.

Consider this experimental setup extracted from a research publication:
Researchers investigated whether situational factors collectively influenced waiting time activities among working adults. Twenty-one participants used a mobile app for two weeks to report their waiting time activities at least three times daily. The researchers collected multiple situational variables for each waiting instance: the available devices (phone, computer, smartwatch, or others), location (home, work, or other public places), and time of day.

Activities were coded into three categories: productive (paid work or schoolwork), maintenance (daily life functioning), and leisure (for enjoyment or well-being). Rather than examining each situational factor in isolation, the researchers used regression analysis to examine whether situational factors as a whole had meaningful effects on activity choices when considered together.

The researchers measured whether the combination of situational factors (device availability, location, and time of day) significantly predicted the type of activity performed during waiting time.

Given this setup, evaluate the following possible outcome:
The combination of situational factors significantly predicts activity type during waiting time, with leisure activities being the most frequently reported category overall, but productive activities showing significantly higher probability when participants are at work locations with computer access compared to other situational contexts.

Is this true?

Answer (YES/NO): YES